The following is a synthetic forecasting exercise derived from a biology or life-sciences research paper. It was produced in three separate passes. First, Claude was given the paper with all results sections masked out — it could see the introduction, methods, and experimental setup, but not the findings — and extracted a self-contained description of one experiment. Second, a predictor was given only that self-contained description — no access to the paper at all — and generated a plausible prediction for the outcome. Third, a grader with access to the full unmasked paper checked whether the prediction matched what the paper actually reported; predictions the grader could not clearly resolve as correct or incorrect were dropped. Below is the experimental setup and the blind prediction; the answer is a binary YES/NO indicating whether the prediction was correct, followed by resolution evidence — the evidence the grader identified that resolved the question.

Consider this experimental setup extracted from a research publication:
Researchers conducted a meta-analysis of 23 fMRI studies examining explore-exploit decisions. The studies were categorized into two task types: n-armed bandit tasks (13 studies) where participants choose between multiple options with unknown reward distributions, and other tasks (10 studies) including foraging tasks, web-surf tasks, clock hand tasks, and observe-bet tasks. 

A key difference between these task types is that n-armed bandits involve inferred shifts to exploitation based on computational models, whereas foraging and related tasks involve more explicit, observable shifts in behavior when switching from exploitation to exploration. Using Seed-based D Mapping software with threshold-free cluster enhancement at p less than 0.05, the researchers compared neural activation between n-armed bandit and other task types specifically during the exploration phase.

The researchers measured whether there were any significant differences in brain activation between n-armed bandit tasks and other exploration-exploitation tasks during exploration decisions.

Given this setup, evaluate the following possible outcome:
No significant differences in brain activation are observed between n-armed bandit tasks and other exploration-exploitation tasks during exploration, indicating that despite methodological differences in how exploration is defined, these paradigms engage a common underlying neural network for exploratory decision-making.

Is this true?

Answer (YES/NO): YES